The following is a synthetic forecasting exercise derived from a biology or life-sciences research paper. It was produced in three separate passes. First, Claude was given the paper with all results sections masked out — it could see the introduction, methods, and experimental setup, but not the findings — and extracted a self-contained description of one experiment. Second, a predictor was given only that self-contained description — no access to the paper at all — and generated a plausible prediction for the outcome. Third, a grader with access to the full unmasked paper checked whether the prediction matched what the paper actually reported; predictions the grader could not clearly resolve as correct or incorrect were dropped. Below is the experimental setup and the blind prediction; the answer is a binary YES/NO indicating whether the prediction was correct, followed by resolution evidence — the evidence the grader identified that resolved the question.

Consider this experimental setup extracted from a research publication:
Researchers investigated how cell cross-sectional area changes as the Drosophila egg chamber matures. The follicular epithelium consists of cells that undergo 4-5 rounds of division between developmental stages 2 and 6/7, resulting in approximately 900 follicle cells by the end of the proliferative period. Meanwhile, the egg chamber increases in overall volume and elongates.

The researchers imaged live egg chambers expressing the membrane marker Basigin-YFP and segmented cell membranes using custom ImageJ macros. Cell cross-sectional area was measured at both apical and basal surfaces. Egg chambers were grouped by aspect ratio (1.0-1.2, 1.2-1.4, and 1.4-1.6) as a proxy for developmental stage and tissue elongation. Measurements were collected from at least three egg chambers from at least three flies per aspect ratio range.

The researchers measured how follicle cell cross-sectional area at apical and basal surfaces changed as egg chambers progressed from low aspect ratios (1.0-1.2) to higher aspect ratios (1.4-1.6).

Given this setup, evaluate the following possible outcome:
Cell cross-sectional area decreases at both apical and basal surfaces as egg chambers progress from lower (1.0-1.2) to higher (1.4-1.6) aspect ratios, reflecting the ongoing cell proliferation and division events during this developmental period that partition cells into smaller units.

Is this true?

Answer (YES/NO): YES